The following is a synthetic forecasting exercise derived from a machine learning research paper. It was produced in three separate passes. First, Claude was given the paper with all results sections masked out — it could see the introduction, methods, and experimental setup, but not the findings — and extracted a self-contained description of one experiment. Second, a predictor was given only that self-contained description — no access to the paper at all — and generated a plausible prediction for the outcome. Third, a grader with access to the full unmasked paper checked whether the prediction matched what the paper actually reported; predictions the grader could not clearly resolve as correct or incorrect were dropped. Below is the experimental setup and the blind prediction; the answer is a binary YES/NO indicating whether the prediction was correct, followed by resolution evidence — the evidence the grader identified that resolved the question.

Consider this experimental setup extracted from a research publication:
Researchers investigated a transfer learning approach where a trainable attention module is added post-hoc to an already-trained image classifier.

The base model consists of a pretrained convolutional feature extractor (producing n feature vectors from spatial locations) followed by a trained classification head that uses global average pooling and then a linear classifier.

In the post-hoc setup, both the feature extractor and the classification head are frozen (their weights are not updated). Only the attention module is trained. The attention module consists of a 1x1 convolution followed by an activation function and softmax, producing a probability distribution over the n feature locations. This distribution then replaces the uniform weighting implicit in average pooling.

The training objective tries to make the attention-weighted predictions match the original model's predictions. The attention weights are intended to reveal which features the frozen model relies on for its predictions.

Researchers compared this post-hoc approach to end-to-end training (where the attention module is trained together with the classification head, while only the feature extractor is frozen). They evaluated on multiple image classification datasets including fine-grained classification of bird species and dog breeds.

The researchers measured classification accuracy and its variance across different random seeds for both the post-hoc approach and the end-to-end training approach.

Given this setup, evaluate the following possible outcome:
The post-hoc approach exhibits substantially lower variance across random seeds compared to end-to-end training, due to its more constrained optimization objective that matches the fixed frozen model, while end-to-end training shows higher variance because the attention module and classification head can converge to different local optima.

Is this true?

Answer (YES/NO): NO